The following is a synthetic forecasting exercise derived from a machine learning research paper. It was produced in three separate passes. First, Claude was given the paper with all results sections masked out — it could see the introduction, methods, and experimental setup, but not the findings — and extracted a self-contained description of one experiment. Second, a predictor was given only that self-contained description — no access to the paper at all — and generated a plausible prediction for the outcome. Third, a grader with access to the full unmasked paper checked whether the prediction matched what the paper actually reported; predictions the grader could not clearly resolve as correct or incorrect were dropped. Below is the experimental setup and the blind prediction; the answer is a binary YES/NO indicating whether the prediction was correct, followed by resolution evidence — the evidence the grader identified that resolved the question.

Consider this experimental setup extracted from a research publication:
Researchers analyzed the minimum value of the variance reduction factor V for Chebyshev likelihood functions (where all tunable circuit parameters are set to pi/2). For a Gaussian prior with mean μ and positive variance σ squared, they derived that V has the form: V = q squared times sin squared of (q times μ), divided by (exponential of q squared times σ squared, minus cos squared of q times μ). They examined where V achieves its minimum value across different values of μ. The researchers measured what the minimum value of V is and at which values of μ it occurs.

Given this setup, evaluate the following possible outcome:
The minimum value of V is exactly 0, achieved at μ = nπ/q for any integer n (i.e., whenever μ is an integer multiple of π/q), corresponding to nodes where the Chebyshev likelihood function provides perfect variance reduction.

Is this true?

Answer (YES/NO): YES